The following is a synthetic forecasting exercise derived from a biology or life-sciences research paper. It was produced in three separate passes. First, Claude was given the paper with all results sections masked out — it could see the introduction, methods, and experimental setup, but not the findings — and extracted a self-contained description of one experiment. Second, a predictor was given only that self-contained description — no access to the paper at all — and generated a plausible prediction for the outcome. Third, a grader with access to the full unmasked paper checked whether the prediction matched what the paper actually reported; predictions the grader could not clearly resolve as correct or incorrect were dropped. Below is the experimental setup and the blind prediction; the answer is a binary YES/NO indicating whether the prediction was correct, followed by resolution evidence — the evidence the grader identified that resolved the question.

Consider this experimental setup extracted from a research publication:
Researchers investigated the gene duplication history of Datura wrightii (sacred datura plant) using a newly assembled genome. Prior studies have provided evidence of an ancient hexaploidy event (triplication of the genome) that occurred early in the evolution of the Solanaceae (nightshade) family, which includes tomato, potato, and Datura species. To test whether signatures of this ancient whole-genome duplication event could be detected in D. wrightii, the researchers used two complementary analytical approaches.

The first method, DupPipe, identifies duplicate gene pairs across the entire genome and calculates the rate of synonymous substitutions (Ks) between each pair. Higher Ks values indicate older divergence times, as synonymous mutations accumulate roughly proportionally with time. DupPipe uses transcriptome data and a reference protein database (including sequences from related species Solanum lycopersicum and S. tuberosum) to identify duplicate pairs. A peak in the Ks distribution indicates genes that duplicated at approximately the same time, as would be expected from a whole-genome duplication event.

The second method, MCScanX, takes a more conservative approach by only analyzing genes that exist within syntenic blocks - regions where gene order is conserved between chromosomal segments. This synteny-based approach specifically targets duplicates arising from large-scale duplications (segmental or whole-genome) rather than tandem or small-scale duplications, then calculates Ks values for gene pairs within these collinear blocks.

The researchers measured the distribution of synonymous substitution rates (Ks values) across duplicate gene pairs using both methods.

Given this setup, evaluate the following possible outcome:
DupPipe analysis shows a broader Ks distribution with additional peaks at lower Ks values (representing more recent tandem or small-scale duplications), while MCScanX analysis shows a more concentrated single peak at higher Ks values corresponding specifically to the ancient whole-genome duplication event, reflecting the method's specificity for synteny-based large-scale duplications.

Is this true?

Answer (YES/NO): NO